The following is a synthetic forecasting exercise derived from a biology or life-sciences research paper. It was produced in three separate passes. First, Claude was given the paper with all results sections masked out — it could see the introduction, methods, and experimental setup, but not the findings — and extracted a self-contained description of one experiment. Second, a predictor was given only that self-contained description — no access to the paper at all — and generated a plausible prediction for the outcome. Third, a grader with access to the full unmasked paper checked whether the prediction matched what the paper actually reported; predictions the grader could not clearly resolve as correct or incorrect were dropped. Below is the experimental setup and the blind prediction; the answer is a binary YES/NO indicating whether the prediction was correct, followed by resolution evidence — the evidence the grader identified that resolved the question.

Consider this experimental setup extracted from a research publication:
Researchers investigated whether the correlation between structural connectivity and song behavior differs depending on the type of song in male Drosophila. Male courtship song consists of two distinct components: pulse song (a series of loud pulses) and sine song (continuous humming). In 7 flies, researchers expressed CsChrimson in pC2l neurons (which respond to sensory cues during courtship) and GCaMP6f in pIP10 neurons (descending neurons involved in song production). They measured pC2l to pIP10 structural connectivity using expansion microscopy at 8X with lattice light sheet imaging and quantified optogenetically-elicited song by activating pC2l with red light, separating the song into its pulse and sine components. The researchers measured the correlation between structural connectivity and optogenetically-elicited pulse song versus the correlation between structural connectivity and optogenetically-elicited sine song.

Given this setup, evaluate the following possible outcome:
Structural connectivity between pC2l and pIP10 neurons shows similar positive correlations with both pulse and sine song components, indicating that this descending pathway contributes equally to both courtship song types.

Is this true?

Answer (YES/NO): NO